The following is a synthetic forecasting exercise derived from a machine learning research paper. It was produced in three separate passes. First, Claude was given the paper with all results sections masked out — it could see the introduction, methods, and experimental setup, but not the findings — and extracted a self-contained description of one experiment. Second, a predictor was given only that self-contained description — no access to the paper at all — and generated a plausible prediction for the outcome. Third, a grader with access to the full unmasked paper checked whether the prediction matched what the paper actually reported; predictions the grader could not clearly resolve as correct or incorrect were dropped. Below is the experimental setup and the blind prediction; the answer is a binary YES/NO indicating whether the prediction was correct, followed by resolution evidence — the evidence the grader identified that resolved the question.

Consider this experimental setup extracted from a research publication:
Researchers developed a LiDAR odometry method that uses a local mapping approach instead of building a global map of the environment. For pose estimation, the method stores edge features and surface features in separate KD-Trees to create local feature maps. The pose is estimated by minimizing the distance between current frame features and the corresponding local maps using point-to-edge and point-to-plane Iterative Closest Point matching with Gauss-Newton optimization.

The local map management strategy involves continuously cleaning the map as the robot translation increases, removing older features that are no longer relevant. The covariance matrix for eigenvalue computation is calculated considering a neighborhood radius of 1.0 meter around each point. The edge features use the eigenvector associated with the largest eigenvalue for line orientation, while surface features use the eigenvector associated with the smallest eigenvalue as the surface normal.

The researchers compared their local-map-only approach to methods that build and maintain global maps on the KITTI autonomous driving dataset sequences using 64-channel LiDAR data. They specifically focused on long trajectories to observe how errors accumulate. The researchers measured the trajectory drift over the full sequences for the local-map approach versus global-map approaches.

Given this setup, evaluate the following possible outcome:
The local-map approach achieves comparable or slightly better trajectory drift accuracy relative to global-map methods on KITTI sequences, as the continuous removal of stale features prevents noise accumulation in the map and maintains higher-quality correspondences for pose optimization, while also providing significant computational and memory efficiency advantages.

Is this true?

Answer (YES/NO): YES